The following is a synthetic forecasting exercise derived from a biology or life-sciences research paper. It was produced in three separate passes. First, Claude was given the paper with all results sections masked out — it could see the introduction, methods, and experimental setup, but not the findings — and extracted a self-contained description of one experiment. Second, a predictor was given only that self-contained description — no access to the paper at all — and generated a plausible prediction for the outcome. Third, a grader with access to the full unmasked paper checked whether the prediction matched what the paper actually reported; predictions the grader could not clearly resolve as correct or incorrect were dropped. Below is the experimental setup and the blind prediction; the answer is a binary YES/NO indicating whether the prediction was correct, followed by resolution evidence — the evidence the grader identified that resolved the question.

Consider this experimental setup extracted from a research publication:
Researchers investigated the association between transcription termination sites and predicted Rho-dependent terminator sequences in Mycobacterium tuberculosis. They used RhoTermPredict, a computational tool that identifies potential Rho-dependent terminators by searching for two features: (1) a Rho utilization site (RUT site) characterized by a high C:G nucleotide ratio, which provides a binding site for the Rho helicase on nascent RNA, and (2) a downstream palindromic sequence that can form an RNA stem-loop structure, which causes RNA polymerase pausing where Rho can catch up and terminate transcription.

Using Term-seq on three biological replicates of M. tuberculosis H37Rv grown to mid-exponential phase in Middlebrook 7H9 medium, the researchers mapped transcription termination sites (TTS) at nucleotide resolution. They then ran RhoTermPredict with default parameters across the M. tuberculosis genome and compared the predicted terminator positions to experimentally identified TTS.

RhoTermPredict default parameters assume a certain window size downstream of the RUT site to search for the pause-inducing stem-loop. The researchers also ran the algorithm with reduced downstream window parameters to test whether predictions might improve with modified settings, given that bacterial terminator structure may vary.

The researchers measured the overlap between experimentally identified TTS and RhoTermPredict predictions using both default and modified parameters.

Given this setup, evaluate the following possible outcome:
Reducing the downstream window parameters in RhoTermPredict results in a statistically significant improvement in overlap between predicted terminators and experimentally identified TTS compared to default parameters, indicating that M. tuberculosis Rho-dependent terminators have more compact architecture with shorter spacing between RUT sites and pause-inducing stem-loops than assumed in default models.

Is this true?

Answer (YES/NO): NO